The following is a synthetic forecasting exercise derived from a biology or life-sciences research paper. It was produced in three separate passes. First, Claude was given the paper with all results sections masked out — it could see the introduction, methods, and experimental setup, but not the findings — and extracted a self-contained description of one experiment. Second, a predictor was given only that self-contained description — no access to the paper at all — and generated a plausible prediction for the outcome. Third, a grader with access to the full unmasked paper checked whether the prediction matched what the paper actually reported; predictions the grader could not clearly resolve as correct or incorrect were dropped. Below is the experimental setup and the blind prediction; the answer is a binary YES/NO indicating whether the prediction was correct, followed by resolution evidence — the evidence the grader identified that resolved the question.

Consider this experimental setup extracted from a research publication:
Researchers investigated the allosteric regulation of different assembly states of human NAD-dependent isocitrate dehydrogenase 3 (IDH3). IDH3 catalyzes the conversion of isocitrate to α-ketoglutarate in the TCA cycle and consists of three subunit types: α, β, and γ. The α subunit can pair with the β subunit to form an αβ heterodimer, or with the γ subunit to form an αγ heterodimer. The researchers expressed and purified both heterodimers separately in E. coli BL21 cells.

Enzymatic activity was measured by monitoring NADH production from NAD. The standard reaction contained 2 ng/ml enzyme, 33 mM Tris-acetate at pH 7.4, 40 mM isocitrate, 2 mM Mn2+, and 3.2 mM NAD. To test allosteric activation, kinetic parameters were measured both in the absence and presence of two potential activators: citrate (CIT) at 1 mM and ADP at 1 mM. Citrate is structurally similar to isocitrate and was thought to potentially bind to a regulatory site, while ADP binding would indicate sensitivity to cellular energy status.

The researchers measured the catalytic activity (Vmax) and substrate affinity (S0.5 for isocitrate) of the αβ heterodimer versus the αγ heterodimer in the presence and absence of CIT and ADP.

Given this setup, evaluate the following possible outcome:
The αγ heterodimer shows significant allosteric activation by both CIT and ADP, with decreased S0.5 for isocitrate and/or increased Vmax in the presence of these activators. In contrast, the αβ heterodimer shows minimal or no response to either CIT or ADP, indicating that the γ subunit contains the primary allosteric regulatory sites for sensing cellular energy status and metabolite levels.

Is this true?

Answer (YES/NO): YES